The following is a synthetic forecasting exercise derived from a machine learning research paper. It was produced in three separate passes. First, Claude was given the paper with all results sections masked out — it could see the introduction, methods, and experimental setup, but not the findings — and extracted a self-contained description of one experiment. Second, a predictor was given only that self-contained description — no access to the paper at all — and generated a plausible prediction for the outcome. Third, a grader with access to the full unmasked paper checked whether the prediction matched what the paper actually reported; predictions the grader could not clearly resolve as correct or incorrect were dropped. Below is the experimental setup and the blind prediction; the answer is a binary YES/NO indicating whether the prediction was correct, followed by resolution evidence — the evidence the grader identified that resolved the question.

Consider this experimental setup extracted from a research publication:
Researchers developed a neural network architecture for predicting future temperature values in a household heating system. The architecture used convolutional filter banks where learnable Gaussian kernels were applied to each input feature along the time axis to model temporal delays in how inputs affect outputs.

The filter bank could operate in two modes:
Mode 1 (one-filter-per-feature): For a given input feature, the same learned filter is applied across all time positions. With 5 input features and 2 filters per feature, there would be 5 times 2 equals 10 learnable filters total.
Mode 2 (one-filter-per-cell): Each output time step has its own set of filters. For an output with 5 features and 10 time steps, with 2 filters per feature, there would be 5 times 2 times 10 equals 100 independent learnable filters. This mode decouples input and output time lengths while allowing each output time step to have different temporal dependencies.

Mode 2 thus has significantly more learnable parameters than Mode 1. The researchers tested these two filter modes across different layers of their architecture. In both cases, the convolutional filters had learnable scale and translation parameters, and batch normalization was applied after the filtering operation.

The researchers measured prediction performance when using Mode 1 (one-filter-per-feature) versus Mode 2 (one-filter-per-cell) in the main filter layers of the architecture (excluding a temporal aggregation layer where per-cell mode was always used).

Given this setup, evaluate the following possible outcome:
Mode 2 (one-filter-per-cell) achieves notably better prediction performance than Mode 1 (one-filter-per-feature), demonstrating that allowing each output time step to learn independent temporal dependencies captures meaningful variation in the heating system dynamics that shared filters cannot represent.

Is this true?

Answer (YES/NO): NO